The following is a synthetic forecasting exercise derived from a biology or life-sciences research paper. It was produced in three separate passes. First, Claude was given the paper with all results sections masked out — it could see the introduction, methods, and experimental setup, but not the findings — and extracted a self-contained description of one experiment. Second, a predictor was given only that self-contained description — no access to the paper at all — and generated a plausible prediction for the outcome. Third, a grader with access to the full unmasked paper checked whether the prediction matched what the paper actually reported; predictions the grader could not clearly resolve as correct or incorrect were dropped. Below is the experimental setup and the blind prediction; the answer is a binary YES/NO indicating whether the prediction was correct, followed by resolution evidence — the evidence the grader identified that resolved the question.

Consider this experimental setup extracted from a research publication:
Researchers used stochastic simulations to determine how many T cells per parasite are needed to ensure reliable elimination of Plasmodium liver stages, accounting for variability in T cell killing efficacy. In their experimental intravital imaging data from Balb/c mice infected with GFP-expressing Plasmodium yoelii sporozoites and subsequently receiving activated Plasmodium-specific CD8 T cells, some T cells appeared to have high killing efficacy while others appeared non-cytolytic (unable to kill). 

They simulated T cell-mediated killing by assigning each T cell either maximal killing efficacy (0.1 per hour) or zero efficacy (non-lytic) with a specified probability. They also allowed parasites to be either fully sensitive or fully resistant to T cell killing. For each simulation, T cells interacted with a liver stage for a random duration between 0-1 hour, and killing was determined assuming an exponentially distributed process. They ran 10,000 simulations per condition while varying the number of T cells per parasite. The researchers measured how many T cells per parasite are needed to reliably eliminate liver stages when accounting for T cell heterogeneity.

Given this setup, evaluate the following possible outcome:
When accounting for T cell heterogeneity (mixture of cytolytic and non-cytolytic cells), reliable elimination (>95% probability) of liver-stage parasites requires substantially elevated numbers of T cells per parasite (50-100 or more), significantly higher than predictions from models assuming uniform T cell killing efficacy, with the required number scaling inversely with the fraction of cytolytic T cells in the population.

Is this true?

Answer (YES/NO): NO